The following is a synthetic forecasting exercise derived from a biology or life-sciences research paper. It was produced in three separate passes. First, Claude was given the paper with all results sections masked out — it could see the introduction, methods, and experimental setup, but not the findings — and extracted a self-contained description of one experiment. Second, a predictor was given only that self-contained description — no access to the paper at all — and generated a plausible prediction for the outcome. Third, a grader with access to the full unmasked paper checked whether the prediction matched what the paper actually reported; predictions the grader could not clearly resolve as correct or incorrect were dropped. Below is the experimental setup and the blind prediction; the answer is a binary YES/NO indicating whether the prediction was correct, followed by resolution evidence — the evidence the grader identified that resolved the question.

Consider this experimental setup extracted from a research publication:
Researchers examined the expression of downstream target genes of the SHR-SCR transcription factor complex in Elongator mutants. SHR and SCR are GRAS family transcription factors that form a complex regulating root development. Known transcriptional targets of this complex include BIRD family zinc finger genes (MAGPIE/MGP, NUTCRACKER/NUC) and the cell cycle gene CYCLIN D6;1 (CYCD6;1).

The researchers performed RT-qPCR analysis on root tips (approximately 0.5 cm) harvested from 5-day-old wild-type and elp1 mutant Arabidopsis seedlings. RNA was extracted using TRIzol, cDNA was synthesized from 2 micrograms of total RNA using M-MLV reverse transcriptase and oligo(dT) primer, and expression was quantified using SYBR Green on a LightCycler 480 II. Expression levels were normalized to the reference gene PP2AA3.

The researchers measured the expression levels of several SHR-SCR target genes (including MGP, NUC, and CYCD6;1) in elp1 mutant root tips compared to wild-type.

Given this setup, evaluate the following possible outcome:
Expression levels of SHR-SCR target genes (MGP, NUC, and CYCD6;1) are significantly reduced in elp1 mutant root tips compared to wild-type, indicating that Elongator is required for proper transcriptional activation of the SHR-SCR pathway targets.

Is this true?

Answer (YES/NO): YES